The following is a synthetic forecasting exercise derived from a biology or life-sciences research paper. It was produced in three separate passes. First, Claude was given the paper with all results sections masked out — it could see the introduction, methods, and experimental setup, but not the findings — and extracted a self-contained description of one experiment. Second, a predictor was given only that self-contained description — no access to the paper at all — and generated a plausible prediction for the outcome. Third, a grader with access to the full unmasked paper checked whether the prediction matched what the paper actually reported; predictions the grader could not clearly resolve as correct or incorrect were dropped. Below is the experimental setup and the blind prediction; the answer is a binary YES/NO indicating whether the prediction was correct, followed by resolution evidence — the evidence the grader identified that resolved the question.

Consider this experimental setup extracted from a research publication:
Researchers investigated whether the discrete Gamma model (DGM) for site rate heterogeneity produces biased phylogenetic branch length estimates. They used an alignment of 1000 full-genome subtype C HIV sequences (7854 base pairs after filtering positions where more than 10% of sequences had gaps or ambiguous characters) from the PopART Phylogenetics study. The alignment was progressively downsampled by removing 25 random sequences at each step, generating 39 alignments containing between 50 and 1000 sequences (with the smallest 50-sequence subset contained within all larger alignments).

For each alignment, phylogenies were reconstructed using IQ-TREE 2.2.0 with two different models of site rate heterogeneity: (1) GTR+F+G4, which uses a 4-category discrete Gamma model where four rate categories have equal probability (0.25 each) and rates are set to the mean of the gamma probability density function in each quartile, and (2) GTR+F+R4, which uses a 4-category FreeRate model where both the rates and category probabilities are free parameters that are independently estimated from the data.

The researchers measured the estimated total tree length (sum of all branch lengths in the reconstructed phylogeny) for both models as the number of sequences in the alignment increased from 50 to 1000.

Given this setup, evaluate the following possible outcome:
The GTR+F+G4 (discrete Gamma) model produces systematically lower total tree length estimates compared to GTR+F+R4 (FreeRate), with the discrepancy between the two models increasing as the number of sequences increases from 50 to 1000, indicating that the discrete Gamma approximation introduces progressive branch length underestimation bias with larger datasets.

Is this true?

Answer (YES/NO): NO